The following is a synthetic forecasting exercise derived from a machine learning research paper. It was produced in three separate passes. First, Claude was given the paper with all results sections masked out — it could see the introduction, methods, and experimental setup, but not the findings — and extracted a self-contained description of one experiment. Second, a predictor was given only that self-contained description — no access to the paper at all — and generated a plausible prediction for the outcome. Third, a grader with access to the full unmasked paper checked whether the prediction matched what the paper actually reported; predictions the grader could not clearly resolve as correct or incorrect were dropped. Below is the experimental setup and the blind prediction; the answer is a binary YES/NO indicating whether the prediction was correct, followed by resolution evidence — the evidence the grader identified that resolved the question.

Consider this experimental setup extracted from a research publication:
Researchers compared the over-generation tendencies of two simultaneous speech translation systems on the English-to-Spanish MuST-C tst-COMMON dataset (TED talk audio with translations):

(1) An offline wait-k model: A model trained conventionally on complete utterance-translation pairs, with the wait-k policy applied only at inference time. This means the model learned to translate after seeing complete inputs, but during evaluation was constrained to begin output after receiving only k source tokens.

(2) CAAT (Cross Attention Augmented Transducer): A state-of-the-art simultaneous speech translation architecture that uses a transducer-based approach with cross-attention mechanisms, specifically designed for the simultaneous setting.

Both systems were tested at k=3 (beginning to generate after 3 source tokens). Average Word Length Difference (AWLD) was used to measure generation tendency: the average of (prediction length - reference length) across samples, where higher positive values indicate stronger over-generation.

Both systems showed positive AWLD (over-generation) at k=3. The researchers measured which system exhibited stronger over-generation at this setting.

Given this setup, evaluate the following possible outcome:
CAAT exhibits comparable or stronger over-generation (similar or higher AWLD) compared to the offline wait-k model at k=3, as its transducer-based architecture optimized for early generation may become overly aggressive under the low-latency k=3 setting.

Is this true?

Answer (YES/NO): YES